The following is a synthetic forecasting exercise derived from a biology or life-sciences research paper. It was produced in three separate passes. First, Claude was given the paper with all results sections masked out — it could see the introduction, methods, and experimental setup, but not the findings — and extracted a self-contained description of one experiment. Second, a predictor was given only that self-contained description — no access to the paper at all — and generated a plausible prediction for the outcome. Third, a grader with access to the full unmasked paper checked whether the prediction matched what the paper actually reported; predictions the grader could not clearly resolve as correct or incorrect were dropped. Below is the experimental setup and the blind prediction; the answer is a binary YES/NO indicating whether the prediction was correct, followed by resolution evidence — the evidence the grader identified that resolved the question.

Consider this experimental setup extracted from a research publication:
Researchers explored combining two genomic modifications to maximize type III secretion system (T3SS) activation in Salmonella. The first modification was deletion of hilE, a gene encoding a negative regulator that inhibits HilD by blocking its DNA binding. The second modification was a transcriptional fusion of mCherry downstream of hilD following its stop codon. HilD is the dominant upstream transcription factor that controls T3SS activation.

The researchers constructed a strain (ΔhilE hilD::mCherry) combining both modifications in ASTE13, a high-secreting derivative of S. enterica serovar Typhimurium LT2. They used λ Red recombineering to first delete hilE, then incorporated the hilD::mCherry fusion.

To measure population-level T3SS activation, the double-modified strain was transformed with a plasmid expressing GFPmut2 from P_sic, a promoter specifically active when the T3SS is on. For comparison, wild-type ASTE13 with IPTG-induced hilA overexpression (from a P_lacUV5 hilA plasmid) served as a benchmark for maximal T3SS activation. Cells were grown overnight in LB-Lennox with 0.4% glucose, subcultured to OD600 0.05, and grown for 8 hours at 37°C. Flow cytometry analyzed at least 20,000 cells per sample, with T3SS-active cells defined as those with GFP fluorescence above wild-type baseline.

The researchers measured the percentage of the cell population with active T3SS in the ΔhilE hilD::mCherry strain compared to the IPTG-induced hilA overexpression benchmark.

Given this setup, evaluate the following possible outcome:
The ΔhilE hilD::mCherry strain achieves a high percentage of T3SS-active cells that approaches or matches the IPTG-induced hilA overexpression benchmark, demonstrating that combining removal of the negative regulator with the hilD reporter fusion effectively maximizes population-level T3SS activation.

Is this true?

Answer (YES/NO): YES